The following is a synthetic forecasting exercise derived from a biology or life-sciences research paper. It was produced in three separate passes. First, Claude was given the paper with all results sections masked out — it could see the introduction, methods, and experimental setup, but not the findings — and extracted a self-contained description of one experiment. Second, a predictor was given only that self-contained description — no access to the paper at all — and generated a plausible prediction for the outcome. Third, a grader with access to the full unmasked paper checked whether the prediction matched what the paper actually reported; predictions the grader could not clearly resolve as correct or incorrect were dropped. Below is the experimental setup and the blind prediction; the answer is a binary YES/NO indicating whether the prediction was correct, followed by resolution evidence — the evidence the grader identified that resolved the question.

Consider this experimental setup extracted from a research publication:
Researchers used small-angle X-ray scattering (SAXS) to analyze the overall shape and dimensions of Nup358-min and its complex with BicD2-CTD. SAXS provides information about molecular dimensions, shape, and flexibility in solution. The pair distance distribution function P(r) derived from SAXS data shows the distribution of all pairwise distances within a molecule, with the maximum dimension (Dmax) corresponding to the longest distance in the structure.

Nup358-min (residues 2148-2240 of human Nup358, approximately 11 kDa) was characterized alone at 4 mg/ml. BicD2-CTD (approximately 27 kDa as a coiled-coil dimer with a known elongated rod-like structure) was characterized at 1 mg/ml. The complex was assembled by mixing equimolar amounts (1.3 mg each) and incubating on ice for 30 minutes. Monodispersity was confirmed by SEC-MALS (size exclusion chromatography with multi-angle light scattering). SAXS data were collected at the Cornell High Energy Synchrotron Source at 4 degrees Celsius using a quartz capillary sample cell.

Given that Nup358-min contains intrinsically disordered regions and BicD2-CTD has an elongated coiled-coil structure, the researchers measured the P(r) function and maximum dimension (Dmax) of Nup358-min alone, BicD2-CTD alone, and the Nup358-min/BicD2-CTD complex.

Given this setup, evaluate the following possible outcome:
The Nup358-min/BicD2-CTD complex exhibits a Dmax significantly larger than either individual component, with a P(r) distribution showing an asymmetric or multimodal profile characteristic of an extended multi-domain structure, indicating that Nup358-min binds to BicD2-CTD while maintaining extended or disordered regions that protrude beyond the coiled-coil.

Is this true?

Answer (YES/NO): NO